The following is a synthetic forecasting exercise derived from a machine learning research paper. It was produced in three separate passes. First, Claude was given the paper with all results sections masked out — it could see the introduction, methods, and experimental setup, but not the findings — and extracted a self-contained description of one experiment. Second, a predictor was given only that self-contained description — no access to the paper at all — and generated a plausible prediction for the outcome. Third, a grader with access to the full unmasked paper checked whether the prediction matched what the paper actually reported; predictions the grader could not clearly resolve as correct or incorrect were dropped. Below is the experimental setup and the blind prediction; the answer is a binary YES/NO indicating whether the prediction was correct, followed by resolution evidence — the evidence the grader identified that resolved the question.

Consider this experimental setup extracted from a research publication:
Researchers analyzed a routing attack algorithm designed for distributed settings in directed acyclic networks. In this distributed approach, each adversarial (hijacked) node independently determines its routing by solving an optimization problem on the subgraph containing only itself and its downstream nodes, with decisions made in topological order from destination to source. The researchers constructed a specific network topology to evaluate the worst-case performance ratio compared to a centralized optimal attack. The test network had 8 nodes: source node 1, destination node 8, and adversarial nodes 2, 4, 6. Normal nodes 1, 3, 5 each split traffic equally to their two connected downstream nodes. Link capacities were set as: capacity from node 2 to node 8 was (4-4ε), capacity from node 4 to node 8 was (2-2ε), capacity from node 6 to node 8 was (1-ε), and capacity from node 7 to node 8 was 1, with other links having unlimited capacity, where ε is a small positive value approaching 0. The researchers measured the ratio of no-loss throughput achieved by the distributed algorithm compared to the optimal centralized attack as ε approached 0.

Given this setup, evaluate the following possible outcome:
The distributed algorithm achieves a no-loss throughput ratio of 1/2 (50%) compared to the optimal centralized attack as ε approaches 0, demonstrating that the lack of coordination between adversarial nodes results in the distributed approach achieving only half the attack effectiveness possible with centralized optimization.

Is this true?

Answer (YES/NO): NO